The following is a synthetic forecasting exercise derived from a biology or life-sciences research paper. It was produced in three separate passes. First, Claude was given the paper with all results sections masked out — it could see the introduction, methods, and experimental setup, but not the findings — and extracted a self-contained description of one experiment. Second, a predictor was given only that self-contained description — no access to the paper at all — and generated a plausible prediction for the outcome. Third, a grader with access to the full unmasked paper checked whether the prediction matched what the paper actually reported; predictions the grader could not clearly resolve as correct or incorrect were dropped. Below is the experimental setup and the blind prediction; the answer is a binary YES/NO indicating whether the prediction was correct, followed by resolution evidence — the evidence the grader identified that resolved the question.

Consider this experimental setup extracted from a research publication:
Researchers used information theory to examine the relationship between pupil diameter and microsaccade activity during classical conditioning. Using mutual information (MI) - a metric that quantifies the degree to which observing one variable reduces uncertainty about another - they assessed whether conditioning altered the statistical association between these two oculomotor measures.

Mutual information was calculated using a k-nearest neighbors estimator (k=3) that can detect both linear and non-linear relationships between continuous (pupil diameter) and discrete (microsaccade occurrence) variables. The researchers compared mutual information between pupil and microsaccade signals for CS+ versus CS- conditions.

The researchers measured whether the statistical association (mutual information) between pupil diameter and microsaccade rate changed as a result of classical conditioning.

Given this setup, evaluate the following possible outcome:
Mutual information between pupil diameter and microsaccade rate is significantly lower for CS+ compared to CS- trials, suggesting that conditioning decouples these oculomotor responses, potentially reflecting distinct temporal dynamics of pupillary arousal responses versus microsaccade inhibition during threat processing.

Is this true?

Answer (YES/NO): NO